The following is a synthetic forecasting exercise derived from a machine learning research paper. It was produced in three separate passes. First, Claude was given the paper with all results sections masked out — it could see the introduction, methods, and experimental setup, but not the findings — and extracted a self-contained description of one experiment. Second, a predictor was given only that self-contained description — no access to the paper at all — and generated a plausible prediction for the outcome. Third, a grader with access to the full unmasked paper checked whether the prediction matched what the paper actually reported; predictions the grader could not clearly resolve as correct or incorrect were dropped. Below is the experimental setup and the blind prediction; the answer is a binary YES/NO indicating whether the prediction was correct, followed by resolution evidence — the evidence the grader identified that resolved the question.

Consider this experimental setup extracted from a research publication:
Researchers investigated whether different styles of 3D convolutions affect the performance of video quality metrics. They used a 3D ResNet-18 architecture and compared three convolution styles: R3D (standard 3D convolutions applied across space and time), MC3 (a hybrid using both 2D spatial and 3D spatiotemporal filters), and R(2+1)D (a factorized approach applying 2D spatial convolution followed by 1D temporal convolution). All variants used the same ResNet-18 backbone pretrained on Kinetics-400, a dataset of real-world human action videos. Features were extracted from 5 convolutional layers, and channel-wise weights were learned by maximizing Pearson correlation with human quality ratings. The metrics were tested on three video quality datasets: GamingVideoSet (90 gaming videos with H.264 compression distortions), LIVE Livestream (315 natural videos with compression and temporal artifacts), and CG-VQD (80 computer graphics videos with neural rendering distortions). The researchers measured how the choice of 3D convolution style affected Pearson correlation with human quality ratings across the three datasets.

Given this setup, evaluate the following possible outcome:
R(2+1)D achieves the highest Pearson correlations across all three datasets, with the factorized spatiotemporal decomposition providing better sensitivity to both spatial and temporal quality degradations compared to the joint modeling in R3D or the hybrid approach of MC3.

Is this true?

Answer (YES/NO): NO